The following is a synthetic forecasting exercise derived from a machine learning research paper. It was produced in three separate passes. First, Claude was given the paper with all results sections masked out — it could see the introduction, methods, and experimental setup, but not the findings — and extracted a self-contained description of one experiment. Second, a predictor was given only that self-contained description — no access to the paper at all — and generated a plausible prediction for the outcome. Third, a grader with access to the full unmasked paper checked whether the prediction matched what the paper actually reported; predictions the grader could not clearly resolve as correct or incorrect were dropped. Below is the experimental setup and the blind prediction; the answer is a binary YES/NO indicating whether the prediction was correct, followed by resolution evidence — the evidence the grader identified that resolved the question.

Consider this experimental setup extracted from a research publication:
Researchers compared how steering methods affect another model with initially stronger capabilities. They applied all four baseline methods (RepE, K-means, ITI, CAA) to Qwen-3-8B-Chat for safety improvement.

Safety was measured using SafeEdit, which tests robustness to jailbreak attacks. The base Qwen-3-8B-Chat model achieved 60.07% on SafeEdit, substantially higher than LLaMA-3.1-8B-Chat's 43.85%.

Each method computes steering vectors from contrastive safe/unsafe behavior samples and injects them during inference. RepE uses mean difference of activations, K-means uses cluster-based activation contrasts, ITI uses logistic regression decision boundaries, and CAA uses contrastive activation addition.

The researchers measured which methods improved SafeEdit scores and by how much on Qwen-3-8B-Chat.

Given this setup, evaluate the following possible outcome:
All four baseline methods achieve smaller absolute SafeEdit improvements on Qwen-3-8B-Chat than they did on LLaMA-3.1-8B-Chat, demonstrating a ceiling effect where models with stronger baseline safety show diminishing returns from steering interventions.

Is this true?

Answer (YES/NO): YES